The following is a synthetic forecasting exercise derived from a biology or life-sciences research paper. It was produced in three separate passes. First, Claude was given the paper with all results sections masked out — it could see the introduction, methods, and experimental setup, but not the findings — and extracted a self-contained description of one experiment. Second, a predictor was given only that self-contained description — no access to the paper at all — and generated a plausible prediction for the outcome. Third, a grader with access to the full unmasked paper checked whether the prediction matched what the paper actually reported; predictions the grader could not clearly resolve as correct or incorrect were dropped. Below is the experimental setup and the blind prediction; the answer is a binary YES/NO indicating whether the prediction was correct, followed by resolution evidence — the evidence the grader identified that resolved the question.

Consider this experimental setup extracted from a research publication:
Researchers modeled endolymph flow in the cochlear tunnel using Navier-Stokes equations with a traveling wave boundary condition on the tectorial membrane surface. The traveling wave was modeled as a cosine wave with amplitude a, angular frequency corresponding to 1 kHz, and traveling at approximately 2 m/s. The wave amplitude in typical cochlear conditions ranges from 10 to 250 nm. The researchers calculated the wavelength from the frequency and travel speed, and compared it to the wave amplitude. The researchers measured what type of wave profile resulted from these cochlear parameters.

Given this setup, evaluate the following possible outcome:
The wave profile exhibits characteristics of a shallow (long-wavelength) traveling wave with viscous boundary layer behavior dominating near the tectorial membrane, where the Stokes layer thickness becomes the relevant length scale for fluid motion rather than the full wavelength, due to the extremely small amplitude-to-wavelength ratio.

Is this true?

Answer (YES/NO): NO